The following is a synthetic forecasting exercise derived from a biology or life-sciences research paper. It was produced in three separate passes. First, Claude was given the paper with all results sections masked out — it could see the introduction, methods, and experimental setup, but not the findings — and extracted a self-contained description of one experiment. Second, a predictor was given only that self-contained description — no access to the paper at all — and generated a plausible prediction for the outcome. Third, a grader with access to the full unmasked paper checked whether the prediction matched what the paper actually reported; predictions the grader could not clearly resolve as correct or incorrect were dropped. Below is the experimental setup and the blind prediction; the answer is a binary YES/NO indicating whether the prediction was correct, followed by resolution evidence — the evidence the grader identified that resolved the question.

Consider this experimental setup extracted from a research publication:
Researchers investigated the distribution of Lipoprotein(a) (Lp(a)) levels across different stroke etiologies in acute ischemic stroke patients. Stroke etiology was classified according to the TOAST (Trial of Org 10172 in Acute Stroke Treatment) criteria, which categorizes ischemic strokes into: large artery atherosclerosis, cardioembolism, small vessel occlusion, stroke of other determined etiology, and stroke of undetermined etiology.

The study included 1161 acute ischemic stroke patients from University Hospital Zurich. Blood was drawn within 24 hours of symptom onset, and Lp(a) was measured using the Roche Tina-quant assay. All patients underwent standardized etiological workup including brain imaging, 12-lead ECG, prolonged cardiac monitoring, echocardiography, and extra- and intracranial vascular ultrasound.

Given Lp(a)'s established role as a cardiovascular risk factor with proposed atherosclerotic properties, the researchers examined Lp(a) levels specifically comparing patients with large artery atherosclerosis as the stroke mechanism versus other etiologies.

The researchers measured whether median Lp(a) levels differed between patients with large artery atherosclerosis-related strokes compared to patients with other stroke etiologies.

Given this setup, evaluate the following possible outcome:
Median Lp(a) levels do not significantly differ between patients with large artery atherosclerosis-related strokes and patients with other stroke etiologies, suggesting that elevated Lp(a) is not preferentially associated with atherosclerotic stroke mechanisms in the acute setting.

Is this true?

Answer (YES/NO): YES